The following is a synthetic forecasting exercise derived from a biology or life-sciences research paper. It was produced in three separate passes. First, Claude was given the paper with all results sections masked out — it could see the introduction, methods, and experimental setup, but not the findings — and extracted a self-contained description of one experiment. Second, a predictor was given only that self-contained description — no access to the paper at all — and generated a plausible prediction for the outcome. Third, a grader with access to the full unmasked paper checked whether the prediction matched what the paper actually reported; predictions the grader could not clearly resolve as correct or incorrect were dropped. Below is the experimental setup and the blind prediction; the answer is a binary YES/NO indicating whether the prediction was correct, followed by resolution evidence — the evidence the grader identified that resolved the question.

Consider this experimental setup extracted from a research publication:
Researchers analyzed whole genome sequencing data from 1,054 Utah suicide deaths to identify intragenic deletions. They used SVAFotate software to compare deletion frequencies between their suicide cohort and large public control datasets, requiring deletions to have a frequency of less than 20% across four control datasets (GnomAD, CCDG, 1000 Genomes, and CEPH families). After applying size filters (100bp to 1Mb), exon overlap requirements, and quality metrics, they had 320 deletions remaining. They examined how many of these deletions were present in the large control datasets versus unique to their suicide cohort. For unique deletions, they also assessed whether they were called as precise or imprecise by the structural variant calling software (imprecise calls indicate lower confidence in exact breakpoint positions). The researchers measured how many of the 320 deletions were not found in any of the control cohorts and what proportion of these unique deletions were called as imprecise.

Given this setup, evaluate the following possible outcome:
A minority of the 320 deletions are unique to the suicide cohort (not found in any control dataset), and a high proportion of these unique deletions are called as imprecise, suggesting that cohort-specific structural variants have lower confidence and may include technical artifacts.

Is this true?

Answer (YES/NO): YES